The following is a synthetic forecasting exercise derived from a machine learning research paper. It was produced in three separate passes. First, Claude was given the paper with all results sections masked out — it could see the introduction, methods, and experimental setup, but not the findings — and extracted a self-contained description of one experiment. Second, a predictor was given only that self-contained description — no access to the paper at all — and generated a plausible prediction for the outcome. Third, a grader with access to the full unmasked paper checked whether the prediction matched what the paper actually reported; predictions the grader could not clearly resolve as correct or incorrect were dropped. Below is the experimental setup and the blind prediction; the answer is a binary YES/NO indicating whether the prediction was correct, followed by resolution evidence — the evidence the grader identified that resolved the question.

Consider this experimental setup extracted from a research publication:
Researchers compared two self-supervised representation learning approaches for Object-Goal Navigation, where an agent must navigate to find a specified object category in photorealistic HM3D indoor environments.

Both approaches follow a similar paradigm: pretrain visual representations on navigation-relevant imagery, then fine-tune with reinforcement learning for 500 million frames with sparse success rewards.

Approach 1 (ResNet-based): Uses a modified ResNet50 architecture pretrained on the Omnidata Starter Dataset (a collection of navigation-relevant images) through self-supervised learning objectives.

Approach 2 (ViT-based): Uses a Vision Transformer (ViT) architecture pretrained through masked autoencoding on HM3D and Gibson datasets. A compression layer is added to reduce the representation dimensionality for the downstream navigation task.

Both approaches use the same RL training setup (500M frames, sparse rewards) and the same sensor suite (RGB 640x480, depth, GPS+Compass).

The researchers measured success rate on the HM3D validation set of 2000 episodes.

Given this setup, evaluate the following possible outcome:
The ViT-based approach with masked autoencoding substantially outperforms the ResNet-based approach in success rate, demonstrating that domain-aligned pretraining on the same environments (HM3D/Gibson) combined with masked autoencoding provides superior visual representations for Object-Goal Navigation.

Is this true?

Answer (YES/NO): NO